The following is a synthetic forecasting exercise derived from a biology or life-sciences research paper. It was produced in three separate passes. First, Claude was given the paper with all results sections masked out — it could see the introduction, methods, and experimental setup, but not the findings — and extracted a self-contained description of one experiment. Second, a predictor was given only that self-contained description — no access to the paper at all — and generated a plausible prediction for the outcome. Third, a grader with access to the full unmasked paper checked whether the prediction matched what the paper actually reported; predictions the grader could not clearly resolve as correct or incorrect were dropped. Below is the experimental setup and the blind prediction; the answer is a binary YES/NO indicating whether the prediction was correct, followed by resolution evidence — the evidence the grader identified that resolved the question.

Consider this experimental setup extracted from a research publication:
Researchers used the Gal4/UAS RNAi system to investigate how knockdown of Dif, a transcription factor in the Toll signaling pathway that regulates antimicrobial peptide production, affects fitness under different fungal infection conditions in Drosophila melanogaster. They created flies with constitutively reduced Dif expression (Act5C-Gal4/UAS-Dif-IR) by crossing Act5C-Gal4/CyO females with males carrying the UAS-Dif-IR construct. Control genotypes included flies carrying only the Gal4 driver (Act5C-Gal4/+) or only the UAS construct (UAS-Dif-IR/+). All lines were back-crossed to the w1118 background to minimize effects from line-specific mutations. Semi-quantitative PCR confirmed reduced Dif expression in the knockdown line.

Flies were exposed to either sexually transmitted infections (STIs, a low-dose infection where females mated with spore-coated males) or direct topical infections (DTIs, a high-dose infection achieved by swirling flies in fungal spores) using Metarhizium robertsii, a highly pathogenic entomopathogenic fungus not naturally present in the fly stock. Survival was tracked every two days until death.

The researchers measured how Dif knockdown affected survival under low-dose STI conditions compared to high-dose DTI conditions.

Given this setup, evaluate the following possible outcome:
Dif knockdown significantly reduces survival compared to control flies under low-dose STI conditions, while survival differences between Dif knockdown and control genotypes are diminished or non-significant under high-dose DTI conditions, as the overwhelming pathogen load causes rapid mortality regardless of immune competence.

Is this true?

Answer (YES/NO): NO